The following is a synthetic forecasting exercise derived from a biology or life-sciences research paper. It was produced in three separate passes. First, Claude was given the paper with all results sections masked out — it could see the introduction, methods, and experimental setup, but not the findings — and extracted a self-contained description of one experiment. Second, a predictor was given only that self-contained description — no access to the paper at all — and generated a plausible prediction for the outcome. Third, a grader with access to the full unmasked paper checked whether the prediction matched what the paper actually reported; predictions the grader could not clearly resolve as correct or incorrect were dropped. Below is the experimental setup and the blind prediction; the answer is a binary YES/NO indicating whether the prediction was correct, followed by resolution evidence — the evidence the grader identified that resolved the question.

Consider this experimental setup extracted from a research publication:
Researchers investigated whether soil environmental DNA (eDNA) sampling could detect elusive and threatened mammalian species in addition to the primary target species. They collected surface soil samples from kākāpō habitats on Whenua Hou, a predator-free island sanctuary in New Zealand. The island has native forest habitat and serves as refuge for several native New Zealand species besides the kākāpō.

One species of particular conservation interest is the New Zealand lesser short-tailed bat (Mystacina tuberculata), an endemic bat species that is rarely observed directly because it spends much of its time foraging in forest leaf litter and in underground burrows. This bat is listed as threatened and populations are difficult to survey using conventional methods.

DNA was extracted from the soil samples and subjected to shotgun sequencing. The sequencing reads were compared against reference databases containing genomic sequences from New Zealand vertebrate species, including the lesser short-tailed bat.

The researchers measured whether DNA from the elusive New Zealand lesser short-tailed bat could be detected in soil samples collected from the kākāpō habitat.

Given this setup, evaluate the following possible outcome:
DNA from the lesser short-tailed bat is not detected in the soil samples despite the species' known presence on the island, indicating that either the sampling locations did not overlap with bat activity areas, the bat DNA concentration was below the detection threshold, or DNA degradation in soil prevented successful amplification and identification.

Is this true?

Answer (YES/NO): NO